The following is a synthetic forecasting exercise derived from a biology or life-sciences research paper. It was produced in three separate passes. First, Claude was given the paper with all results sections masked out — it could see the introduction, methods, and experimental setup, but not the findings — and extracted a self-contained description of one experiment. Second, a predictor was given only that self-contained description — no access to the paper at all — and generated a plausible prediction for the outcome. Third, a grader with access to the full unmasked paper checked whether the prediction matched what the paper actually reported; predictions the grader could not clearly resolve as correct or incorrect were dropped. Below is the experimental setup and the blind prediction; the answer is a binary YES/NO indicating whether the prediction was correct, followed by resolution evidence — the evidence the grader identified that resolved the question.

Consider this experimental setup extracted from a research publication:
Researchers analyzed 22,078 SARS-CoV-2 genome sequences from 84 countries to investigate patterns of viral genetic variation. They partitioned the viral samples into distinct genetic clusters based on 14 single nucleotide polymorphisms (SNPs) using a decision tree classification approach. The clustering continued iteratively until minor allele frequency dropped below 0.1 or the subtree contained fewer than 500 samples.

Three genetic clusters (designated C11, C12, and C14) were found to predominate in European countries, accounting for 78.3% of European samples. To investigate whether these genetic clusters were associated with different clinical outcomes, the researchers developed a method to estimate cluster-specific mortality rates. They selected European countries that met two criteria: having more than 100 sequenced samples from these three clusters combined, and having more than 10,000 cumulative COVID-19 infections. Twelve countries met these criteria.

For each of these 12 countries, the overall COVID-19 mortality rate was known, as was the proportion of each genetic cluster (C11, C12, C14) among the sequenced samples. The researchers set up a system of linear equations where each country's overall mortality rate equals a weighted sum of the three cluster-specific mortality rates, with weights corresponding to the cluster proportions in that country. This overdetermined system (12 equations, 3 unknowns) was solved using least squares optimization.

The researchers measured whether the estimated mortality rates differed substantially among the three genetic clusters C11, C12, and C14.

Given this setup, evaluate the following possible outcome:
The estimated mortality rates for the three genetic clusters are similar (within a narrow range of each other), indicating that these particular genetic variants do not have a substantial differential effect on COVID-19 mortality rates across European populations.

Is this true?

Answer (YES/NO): NO